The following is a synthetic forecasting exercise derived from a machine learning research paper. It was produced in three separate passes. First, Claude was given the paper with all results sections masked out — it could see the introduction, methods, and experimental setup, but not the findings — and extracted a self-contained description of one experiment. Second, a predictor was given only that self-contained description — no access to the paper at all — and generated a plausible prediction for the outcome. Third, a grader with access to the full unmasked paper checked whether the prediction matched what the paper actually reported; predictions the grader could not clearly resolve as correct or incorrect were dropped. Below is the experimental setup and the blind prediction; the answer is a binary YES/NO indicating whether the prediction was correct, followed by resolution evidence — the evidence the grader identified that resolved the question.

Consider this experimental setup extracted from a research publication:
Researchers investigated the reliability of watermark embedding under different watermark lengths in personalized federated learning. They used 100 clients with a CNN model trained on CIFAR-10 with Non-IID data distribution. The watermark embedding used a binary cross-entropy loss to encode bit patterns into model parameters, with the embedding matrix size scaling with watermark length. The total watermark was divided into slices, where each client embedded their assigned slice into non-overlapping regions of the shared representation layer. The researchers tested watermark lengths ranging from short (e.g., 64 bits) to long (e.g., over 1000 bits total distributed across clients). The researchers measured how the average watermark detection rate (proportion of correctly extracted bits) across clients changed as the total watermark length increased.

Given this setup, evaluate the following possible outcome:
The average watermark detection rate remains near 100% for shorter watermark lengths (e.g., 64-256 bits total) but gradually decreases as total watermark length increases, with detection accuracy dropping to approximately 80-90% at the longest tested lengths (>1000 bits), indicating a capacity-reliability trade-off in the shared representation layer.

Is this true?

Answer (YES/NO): NO